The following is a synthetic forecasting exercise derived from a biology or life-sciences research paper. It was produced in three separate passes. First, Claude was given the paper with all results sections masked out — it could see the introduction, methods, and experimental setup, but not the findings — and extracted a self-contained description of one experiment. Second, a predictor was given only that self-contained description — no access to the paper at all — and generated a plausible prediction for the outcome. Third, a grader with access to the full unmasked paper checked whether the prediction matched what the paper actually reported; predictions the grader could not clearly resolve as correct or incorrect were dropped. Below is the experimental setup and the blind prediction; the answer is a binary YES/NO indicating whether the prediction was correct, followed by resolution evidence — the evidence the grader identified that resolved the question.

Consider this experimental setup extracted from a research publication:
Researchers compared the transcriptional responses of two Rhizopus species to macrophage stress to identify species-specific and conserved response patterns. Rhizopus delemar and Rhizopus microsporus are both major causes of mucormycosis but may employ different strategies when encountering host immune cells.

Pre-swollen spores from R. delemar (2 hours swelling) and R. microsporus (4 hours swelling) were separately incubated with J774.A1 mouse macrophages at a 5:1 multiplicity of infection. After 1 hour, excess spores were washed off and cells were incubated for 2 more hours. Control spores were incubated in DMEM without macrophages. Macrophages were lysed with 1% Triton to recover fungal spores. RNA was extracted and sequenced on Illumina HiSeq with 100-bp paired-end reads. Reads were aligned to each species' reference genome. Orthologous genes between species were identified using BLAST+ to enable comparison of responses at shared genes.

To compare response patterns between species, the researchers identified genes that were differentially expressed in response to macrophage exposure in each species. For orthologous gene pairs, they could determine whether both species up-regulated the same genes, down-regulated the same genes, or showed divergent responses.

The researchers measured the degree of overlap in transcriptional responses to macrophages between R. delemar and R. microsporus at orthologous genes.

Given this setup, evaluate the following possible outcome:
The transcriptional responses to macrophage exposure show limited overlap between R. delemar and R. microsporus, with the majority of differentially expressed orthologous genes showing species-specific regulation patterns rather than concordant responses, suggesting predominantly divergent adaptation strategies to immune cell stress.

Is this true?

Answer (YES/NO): YES